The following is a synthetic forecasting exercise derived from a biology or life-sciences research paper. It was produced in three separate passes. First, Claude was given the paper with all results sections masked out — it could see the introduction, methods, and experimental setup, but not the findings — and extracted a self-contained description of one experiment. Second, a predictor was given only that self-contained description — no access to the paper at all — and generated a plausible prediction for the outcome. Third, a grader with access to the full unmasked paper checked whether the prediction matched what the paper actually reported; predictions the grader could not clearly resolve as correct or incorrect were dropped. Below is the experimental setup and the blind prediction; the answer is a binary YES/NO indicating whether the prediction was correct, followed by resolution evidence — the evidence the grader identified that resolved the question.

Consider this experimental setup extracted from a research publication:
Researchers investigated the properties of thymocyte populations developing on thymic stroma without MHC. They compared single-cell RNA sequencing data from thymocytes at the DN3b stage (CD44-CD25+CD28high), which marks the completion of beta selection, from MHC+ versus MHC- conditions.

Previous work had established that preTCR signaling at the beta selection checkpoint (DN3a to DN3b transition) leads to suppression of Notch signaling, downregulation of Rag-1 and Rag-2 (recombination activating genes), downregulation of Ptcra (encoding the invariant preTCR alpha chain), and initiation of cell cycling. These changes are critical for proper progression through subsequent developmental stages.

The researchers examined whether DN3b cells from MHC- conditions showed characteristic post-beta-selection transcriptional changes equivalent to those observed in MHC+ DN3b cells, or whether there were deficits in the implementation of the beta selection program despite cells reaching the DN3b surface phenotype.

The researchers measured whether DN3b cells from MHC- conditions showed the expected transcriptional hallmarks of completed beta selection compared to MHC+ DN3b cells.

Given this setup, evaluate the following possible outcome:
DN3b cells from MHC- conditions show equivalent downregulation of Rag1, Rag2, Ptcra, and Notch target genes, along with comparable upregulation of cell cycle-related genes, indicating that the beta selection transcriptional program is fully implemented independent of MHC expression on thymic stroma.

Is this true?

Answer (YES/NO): NO